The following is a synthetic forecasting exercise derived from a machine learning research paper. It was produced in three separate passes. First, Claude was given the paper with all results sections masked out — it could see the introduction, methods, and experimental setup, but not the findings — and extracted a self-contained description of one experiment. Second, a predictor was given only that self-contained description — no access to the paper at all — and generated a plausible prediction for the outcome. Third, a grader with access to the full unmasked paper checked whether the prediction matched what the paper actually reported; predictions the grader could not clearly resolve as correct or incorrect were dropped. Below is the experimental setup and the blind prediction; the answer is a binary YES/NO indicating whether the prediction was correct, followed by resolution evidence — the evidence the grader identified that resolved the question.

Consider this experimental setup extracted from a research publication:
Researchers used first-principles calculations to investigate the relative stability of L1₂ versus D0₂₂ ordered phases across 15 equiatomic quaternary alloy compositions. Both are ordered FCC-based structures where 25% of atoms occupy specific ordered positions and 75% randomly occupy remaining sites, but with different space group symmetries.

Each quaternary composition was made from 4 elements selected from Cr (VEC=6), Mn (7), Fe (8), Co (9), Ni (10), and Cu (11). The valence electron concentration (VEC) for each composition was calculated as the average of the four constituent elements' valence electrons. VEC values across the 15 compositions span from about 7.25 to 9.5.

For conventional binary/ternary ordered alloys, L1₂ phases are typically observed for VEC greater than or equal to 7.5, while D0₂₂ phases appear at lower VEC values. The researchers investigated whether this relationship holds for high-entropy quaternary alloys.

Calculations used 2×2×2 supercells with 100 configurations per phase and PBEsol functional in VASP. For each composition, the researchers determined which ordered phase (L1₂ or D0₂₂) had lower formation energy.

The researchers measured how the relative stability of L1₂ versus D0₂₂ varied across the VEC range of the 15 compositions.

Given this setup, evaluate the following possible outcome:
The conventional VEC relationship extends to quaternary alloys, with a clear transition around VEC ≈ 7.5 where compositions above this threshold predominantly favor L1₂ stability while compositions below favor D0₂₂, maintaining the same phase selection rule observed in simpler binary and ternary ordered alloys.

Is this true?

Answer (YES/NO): NO